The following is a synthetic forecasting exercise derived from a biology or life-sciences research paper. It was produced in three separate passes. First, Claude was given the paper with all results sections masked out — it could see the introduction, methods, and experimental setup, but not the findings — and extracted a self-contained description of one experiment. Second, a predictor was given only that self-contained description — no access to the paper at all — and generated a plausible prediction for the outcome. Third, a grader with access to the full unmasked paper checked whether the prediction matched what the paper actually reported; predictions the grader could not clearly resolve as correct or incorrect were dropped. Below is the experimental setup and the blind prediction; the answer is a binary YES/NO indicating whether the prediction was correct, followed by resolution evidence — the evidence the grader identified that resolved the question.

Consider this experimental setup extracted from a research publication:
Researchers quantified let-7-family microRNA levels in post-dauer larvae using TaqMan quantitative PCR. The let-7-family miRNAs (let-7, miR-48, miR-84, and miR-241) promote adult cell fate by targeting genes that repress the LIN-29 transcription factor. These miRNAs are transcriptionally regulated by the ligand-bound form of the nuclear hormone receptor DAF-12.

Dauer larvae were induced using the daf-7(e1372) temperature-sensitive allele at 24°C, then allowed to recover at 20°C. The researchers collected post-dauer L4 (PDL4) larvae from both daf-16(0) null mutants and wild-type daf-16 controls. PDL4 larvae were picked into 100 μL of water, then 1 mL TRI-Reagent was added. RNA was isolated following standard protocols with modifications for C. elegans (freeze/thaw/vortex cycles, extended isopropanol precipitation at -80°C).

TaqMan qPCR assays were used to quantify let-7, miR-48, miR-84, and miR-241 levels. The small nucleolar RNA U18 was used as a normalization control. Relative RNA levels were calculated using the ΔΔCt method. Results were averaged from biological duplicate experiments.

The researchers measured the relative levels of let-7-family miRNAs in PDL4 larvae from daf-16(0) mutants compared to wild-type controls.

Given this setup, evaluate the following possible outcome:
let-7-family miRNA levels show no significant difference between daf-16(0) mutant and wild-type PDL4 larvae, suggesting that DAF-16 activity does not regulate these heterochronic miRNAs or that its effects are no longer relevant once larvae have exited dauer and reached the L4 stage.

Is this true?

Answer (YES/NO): NO